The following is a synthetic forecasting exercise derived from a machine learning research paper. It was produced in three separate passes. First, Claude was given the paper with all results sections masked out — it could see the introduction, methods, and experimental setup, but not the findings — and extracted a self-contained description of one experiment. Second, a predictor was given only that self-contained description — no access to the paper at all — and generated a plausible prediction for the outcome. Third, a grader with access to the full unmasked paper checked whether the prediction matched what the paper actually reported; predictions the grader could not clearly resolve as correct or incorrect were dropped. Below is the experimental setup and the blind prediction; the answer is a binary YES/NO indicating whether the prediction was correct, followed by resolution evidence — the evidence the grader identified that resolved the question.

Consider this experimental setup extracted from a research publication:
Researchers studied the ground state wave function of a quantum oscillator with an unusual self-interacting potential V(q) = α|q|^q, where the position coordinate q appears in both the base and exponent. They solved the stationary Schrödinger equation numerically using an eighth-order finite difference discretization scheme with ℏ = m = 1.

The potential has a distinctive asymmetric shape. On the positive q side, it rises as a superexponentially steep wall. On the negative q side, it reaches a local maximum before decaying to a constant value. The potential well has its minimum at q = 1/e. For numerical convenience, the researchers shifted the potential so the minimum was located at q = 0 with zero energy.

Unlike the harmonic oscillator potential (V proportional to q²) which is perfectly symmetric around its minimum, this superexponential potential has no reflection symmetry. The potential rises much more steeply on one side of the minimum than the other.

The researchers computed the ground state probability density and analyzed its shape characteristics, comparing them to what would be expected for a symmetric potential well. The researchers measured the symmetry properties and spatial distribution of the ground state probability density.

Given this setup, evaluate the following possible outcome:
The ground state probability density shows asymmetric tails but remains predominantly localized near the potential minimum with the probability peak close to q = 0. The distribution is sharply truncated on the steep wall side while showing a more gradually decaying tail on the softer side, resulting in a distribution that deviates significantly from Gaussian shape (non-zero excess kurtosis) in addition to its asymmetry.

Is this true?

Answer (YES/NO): NO